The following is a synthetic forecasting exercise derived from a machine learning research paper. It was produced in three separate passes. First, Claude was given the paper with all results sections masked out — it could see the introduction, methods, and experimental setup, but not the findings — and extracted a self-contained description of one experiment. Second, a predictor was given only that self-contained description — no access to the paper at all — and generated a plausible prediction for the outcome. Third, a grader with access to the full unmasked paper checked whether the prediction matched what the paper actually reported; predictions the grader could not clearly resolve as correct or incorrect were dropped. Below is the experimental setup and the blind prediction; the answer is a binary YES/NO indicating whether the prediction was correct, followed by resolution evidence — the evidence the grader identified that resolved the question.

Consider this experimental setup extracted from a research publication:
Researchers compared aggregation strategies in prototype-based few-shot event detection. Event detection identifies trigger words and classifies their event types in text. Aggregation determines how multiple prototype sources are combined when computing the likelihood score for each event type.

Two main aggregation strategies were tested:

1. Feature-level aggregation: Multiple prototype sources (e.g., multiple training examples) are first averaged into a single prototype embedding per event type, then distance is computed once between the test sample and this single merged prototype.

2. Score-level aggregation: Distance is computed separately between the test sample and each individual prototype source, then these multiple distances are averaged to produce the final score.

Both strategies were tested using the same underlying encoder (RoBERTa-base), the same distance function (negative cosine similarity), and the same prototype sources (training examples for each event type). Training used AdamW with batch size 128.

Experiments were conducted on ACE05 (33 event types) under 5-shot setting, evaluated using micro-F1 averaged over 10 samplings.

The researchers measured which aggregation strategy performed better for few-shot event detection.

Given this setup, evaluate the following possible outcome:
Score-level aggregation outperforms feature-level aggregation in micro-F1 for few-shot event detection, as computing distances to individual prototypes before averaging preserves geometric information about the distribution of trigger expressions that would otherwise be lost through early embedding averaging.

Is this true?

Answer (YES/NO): YES